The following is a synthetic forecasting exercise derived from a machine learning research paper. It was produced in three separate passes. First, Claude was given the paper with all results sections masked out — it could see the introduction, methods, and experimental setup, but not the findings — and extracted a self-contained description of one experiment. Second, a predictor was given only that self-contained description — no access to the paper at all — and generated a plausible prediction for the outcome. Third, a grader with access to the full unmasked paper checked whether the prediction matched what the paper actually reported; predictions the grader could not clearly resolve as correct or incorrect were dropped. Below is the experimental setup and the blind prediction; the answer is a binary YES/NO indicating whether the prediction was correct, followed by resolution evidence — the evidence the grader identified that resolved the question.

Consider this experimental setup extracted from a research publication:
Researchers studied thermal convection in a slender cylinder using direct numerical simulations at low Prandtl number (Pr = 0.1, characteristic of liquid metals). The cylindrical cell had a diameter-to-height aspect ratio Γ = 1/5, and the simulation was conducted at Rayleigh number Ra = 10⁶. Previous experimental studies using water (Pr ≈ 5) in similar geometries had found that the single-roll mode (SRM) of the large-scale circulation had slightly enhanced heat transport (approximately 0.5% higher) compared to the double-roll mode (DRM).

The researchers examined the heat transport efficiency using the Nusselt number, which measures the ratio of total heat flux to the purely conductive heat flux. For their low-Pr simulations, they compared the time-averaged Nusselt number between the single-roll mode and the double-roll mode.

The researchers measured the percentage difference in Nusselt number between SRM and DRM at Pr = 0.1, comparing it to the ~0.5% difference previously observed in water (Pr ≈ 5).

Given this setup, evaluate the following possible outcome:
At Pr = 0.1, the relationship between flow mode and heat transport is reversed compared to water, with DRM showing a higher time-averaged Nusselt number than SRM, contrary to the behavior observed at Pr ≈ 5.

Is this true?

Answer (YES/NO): NO